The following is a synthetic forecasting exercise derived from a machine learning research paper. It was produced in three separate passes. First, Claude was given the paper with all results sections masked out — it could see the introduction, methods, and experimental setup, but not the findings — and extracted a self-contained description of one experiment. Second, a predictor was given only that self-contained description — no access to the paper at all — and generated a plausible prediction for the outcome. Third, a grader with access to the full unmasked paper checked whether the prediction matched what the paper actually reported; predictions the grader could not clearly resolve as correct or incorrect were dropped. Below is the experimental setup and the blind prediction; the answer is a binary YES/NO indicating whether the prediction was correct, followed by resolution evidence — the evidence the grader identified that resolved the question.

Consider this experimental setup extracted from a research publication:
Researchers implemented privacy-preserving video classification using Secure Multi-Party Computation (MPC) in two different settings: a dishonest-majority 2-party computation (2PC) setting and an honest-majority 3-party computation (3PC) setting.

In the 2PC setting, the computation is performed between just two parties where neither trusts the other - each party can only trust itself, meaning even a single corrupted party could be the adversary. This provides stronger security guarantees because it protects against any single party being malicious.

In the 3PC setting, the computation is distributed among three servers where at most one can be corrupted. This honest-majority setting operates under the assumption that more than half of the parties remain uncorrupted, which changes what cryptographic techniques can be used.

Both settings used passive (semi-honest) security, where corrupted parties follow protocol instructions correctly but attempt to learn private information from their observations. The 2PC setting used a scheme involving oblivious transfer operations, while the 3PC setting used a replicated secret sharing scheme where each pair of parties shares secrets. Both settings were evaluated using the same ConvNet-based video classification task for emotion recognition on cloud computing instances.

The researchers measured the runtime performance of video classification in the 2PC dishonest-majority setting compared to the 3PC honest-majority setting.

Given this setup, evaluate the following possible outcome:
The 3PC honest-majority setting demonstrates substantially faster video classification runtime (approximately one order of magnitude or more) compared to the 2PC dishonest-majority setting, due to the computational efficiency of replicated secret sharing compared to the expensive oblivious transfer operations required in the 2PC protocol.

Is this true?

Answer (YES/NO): YES